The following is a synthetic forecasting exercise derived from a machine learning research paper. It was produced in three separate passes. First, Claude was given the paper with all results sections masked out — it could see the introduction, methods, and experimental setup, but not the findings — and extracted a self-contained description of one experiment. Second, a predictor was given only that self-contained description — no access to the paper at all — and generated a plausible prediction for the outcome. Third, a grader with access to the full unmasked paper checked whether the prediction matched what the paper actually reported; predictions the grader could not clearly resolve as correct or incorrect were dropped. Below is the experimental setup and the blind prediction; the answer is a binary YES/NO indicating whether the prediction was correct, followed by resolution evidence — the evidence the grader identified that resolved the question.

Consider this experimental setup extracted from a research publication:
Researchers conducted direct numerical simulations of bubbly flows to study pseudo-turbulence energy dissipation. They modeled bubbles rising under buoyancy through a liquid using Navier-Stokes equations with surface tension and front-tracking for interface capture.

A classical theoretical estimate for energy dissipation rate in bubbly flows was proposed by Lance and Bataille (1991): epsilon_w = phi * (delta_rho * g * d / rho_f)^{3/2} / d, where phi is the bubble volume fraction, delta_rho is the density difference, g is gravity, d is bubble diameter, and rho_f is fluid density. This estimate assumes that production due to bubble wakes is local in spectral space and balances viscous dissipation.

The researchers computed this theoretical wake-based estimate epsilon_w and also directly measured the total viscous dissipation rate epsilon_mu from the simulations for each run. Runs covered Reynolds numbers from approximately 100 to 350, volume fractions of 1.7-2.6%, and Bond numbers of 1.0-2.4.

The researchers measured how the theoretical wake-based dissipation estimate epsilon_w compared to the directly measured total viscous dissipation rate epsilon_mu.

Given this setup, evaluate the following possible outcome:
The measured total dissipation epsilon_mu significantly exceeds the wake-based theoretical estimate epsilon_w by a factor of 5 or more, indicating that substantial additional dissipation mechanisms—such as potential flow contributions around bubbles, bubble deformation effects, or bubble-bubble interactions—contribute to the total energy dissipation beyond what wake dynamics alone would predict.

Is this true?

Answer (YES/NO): NO